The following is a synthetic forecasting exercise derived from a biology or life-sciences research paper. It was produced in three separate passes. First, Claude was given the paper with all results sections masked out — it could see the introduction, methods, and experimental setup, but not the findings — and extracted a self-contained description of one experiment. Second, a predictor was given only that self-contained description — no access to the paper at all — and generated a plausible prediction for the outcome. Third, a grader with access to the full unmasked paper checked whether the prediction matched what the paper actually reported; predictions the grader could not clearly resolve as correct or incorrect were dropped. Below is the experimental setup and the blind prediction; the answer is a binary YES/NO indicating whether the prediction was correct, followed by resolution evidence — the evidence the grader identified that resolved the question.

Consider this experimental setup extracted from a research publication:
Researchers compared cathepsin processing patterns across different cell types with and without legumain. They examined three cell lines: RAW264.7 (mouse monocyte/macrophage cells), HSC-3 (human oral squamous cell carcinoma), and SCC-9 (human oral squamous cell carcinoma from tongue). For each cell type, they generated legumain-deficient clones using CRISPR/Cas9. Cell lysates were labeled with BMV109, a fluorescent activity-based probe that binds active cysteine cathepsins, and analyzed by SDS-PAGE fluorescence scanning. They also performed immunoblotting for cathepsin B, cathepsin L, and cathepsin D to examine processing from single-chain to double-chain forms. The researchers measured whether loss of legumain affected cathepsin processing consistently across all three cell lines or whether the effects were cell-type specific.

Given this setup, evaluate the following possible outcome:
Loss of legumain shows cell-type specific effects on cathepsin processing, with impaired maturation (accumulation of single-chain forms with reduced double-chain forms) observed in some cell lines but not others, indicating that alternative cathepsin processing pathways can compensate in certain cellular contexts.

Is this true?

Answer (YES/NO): NO